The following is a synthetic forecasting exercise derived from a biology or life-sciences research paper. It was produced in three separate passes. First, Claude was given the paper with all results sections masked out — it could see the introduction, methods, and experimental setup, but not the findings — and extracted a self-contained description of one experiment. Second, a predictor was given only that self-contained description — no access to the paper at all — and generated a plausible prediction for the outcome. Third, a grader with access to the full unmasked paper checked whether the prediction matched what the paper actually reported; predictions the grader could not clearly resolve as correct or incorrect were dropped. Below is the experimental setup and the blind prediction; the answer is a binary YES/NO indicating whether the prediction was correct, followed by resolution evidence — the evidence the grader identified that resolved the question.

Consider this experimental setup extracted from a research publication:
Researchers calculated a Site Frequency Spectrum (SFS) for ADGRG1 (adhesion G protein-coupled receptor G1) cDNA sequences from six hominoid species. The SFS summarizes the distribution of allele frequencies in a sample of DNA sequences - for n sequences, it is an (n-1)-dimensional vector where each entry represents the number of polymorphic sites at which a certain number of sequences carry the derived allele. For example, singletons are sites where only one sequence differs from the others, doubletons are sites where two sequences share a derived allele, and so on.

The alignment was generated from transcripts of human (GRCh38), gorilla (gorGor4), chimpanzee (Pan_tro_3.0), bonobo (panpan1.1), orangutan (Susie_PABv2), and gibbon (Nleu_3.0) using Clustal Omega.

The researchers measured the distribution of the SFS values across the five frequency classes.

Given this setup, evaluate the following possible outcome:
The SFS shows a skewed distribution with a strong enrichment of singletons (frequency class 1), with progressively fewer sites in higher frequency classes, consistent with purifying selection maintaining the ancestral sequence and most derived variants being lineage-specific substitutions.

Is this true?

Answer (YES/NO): NO